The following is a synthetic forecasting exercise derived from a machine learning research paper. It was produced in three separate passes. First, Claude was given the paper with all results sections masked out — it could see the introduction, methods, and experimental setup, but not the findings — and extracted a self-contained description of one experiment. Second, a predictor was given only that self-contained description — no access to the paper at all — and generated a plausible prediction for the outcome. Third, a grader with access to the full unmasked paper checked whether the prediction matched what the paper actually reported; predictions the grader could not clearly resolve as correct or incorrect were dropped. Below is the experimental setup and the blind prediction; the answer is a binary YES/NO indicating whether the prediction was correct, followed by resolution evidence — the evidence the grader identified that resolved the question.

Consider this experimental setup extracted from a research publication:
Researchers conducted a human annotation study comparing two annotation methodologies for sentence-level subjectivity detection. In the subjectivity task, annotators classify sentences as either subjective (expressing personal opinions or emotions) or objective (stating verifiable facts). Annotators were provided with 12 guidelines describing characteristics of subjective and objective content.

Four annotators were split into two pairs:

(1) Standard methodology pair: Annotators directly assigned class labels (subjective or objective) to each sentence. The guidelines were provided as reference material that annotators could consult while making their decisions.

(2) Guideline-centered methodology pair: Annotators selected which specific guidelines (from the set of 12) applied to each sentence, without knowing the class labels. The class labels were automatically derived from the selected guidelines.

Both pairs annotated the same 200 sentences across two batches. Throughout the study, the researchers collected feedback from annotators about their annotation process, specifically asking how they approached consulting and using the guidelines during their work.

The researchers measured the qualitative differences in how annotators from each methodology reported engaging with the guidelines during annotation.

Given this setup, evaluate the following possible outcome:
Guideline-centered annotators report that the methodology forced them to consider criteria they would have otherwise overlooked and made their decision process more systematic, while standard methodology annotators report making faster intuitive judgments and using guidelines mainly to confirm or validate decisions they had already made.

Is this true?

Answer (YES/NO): NO